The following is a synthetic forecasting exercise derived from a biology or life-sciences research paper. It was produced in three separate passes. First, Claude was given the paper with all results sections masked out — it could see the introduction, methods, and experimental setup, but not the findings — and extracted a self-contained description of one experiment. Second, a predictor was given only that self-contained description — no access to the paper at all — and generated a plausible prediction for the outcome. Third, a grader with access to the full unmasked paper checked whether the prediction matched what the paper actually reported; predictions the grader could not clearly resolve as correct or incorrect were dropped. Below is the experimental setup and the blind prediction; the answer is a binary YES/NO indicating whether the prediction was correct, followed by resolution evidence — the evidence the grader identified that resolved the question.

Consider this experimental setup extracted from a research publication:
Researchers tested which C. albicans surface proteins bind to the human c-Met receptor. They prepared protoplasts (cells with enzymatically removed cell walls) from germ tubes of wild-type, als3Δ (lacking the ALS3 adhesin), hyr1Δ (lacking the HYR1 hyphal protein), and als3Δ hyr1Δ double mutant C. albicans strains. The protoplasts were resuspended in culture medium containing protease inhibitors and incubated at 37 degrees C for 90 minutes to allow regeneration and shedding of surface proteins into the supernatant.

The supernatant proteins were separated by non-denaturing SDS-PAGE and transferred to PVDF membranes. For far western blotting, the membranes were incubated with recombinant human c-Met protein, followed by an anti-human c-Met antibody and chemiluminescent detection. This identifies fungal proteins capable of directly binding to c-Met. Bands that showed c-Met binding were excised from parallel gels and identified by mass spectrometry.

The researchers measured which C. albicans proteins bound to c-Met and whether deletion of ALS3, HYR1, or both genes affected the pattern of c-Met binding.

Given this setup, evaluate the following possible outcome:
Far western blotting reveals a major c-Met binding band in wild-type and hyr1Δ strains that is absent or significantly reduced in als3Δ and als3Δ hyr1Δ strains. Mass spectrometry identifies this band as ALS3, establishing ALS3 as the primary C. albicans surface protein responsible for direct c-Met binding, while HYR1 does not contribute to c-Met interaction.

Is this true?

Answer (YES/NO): NO